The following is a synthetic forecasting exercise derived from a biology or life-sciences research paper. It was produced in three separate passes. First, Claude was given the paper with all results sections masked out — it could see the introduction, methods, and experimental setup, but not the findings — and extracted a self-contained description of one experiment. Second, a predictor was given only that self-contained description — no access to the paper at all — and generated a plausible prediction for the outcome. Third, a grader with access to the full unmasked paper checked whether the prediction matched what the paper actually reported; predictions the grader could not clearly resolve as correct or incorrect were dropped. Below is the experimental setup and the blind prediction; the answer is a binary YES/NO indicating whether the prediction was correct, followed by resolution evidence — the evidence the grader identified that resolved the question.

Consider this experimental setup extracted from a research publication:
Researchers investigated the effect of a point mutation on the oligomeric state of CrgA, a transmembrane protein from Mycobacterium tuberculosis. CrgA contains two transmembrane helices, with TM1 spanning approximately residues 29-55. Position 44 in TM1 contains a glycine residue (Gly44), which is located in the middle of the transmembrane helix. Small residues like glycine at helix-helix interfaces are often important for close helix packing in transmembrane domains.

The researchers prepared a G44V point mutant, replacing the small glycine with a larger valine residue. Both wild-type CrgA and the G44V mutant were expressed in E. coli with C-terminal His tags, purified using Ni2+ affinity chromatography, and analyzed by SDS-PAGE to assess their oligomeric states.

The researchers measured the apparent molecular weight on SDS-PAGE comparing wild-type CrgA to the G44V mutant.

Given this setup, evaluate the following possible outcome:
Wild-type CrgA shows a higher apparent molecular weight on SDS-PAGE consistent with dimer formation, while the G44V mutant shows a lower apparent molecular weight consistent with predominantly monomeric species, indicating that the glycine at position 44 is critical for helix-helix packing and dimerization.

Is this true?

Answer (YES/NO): NO